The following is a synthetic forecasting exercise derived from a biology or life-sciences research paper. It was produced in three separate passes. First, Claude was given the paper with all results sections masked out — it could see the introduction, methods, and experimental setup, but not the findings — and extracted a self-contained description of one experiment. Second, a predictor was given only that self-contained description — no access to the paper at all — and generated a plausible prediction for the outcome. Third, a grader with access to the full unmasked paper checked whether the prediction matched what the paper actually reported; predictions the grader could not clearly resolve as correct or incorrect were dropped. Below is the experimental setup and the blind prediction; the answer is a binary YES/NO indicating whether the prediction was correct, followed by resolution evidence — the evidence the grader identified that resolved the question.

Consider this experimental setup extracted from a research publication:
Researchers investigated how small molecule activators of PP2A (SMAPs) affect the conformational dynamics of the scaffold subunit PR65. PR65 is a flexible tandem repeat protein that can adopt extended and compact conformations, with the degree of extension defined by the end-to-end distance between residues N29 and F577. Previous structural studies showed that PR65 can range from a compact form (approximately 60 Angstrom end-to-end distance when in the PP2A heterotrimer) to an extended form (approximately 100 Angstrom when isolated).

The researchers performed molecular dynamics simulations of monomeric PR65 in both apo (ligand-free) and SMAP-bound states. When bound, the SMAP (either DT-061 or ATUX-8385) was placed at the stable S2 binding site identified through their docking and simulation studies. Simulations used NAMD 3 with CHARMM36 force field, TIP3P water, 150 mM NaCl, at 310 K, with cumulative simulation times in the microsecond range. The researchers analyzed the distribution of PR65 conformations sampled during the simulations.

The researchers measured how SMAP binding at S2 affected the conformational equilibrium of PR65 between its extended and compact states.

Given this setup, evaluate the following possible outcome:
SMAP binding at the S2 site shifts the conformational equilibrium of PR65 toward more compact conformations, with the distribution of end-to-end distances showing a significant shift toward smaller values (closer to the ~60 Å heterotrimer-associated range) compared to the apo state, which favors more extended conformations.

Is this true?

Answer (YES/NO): NO